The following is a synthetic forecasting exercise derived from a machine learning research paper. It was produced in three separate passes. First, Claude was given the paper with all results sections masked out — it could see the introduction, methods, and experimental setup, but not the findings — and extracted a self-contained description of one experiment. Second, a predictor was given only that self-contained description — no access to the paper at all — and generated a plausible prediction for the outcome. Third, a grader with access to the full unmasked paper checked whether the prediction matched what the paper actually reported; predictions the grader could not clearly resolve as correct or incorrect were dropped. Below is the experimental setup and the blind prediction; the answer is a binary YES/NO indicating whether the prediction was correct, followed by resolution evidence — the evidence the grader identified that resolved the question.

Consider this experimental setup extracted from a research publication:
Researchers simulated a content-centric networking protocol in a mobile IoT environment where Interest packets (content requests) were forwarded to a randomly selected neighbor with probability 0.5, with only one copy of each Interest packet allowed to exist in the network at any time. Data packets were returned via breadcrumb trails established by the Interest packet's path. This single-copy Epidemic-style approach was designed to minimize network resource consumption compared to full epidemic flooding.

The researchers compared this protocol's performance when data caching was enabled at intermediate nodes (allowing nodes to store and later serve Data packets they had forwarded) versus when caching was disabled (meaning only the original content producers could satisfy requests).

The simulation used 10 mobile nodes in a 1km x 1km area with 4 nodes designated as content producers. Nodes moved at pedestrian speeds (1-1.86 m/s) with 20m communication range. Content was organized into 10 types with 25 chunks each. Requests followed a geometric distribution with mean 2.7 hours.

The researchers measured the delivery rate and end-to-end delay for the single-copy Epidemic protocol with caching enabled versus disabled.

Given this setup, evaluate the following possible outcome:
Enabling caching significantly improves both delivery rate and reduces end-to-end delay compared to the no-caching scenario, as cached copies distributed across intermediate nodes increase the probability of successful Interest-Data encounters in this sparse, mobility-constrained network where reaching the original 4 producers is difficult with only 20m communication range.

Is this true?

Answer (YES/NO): YES